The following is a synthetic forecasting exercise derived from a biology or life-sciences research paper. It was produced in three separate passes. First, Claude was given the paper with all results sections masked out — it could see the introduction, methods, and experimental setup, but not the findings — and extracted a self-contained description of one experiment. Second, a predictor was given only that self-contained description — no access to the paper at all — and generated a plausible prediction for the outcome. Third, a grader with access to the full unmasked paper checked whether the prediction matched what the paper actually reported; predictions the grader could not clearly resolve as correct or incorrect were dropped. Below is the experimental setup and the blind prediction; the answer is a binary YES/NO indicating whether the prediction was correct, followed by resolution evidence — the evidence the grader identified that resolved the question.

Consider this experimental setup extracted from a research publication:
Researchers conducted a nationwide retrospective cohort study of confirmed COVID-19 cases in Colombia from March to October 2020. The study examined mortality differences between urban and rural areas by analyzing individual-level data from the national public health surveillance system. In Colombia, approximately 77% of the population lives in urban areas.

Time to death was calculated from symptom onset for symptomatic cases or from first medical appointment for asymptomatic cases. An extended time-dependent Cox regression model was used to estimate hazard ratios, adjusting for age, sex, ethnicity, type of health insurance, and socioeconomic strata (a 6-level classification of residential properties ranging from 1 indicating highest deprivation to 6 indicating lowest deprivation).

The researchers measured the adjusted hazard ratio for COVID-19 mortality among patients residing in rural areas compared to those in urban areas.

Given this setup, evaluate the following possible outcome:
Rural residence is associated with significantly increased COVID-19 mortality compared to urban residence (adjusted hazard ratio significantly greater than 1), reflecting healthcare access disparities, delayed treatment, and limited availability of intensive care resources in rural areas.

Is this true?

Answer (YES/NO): NO